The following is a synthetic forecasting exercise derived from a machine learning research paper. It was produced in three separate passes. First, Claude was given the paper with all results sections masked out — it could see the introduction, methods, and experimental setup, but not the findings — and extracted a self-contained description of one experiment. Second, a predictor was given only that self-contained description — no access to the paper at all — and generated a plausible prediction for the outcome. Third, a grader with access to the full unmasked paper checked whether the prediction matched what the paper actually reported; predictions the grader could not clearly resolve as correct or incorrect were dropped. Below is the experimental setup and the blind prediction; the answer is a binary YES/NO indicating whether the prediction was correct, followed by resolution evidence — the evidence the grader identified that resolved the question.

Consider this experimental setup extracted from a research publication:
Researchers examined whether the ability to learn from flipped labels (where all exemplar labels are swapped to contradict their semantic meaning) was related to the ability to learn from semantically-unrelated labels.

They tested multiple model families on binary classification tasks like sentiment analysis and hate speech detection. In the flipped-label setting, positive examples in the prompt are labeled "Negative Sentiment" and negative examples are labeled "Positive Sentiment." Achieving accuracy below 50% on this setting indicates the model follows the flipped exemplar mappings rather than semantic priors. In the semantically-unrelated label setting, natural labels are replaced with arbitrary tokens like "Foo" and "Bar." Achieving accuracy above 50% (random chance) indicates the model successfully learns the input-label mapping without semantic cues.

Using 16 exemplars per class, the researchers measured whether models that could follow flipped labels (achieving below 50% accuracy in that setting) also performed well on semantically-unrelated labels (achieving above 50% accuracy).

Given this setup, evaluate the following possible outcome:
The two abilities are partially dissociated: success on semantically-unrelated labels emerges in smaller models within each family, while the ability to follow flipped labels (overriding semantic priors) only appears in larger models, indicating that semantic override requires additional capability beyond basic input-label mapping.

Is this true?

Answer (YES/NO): YES